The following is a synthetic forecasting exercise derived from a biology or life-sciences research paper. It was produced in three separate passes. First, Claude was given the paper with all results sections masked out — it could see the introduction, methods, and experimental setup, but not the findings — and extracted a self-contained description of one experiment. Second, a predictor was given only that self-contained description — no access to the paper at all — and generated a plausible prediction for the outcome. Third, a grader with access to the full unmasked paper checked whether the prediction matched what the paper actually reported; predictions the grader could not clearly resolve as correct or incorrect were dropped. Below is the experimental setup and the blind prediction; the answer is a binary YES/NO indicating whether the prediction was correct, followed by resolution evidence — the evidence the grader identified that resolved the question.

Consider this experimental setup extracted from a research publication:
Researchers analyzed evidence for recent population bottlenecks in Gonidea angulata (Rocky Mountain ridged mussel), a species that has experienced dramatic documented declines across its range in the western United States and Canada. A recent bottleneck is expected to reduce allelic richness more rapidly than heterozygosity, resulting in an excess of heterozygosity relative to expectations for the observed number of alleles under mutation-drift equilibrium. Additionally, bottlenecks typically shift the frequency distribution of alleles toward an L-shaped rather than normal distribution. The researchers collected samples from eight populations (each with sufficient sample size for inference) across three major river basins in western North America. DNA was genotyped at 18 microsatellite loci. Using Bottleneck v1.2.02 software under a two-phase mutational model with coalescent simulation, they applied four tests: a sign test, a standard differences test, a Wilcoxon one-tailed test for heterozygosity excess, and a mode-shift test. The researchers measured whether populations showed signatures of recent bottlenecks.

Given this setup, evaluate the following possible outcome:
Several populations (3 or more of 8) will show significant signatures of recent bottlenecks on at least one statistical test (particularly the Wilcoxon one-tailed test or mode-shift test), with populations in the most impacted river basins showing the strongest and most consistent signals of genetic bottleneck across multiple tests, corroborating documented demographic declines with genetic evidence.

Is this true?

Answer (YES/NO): NO